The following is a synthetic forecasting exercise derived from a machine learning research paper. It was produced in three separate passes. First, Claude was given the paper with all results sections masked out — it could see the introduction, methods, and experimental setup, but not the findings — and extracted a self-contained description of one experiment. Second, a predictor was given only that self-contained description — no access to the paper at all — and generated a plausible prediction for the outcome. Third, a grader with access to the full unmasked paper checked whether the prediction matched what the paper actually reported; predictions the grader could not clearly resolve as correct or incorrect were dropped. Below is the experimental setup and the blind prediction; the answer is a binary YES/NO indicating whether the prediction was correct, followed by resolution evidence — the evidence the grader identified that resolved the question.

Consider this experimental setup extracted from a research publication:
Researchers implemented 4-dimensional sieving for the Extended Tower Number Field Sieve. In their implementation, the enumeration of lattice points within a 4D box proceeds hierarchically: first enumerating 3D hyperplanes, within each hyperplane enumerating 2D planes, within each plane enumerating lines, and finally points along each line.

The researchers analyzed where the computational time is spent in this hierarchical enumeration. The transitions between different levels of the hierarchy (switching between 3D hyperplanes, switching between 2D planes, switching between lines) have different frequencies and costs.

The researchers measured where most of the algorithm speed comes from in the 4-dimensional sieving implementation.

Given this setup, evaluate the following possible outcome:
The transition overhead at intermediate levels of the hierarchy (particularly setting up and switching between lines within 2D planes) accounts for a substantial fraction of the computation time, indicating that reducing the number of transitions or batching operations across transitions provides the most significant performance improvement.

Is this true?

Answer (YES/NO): NO